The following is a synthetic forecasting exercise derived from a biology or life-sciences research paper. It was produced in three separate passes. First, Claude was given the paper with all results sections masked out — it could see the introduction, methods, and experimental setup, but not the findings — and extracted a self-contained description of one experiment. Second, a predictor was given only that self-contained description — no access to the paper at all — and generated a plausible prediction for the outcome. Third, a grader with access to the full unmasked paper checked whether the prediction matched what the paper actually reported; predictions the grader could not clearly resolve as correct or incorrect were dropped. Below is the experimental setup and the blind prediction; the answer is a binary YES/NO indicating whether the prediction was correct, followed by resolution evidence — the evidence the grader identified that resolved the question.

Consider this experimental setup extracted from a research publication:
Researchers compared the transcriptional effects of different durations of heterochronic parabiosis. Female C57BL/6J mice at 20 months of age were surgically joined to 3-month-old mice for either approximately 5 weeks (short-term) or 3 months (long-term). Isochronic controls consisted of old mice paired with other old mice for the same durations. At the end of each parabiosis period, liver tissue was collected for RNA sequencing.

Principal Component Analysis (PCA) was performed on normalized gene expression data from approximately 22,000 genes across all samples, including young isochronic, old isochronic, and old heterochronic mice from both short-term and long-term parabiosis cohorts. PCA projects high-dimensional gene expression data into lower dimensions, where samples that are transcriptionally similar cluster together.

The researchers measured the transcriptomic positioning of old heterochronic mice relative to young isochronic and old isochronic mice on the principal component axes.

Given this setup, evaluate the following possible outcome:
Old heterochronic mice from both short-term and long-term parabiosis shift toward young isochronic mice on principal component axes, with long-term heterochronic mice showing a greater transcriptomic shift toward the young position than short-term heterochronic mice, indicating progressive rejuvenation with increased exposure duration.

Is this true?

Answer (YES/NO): YES